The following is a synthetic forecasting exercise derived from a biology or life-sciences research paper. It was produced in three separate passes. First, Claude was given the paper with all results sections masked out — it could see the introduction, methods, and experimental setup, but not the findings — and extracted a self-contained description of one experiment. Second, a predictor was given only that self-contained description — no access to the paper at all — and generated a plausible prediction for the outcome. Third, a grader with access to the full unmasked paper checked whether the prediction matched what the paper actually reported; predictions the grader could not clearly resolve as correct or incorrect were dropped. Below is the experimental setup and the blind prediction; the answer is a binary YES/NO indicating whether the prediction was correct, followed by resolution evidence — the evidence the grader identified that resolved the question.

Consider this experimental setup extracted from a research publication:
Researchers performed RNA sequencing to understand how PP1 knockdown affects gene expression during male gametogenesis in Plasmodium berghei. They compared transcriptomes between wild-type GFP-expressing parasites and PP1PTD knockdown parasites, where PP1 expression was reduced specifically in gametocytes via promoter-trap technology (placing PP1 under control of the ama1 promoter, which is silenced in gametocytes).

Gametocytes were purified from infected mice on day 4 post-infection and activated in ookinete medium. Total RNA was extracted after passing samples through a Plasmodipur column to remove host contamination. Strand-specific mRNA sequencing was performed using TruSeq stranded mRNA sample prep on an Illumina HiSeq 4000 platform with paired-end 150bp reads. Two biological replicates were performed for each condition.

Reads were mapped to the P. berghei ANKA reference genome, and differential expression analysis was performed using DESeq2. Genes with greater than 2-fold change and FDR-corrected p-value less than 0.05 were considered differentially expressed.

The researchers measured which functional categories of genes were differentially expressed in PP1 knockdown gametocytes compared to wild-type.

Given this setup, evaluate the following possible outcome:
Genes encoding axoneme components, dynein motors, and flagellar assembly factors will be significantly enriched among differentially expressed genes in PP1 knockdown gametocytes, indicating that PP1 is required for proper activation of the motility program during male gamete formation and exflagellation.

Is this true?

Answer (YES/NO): NO